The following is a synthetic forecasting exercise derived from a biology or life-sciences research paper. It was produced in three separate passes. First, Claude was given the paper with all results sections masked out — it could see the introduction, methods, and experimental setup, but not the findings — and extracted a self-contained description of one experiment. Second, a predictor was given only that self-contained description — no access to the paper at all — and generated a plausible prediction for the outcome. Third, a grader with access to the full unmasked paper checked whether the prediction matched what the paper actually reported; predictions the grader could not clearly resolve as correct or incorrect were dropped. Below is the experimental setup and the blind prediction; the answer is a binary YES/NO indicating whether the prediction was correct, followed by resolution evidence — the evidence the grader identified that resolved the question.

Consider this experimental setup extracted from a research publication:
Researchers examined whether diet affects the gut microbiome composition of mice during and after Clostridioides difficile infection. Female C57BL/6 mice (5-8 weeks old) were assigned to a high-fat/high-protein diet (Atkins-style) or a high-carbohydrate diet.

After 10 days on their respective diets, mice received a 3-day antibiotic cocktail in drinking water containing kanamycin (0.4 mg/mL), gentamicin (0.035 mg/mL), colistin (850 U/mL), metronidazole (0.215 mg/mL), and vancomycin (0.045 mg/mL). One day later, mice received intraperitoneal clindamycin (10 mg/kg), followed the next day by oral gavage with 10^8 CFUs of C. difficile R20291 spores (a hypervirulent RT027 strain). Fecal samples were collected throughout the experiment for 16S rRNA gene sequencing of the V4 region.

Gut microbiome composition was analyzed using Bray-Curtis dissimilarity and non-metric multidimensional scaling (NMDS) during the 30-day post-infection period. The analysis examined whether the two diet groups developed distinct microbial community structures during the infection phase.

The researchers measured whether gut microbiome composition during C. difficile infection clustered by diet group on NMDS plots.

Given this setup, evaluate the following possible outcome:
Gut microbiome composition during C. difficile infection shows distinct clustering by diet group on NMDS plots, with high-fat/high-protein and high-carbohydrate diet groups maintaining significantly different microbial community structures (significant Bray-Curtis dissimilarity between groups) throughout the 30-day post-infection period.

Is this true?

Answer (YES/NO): NO